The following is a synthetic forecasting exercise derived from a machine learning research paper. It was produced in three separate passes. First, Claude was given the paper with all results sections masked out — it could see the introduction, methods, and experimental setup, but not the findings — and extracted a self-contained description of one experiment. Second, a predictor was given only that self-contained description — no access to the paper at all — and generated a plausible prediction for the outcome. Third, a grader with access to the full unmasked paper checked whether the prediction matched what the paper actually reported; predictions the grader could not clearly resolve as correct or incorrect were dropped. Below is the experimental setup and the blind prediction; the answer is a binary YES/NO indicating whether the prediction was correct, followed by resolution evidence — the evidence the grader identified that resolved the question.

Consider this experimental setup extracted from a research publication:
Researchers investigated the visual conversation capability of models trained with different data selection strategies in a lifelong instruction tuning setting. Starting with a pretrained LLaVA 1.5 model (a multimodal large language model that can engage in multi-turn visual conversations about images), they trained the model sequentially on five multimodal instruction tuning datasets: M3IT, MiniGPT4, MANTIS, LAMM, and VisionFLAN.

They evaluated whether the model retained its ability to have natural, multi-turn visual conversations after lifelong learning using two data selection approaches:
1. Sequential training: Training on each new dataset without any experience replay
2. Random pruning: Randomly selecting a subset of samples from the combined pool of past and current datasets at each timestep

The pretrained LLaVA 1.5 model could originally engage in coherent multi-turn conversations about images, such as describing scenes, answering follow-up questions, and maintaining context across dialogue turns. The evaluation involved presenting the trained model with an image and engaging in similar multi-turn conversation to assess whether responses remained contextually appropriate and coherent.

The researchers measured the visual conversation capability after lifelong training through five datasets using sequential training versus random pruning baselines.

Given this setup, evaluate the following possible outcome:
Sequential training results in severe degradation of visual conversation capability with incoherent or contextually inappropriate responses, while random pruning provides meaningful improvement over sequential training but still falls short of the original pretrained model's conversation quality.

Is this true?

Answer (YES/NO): NO